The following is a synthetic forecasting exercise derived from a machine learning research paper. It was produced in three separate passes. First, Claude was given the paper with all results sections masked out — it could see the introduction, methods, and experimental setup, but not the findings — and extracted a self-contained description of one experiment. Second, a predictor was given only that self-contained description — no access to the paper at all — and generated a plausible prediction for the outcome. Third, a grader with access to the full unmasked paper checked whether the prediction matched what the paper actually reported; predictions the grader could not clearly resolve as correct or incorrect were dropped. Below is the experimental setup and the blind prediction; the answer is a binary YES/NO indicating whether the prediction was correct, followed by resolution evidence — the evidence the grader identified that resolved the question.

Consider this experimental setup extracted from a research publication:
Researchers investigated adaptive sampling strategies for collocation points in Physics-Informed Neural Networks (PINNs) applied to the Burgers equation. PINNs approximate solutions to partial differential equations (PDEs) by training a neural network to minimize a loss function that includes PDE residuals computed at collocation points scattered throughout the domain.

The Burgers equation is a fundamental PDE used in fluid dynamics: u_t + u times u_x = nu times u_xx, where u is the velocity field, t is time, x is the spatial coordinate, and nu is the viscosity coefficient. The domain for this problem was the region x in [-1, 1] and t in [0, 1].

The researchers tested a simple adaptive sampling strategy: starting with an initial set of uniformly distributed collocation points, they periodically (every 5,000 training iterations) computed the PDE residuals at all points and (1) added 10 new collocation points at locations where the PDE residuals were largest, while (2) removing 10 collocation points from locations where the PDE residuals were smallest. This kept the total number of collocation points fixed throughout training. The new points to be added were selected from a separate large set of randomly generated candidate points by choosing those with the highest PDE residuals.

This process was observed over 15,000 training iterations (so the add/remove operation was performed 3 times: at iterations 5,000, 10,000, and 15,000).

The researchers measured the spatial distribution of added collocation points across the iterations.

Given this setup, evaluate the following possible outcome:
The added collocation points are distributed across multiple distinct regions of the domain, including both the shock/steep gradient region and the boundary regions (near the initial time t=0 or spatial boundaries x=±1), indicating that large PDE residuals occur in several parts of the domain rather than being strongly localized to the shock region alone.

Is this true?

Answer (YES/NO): NO